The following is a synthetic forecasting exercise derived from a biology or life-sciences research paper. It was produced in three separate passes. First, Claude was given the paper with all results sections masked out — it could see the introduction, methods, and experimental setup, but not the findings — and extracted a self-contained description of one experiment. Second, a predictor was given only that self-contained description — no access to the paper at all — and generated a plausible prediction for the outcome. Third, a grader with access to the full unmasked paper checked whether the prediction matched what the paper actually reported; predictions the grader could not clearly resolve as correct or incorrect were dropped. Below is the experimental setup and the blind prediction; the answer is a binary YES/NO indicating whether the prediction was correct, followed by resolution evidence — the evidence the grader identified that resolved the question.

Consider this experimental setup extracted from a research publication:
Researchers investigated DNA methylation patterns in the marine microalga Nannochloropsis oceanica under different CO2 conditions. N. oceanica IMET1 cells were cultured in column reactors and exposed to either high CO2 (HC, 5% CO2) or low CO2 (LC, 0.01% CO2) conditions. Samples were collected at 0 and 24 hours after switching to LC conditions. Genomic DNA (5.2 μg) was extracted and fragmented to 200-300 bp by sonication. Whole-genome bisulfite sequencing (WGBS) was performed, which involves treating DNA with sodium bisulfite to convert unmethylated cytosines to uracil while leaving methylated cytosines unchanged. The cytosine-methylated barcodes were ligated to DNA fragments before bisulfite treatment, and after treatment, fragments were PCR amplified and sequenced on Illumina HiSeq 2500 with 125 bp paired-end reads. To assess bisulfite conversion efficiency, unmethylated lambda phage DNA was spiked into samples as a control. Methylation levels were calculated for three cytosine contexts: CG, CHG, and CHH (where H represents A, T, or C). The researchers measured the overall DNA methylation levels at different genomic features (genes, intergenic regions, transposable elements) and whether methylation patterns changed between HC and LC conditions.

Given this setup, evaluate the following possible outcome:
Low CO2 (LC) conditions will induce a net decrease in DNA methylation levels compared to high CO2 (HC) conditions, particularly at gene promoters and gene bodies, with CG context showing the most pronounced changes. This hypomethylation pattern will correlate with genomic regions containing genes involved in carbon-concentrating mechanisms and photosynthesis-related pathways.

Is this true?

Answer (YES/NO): NO